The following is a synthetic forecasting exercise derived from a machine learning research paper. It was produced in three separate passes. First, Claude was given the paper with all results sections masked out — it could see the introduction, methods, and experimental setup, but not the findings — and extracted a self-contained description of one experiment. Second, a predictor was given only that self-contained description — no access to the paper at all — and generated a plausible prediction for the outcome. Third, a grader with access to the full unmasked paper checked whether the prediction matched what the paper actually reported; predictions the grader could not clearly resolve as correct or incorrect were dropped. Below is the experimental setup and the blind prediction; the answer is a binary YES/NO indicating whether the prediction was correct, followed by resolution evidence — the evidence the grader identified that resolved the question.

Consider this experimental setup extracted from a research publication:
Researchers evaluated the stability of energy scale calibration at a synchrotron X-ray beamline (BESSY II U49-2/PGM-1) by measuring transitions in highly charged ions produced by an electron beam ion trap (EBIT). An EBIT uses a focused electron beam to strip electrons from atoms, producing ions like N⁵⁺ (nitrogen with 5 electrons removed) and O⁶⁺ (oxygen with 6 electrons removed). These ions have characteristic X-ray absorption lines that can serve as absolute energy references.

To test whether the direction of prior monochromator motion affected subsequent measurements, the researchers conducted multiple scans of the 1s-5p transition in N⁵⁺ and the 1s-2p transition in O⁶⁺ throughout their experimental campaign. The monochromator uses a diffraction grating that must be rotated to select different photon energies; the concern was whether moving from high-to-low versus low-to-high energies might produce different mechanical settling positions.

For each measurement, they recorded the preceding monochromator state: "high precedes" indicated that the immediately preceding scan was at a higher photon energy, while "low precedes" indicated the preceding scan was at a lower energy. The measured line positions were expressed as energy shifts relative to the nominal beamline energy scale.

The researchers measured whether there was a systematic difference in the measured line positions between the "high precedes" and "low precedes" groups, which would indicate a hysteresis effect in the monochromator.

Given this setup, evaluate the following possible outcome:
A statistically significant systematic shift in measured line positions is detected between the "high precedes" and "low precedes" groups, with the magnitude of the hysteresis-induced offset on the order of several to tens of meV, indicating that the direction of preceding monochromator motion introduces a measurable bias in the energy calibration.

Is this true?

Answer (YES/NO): YES